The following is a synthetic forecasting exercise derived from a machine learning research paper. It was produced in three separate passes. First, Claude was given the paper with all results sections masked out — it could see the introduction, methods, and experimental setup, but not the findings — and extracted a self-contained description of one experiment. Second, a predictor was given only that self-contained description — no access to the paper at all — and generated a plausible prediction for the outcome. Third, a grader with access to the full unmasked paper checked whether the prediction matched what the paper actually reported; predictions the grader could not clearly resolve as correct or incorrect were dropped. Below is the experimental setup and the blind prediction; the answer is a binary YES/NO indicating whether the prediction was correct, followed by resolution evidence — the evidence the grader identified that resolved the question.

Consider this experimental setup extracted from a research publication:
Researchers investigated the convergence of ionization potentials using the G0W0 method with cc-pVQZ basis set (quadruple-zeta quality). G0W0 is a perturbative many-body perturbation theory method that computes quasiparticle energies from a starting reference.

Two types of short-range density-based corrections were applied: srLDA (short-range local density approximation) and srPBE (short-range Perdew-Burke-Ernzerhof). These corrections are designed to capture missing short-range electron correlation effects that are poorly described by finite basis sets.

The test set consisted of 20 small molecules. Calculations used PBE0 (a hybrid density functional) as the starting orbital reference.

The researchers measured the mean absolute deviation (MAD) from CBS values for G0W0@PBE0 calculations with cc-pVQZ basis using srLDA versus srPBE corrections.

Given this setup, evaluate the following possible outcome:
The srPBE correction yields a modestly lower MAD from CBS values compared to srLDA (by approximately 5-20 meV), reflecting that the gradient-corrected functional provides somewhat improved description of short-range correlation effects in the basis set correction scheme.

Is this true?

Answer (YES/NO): NO